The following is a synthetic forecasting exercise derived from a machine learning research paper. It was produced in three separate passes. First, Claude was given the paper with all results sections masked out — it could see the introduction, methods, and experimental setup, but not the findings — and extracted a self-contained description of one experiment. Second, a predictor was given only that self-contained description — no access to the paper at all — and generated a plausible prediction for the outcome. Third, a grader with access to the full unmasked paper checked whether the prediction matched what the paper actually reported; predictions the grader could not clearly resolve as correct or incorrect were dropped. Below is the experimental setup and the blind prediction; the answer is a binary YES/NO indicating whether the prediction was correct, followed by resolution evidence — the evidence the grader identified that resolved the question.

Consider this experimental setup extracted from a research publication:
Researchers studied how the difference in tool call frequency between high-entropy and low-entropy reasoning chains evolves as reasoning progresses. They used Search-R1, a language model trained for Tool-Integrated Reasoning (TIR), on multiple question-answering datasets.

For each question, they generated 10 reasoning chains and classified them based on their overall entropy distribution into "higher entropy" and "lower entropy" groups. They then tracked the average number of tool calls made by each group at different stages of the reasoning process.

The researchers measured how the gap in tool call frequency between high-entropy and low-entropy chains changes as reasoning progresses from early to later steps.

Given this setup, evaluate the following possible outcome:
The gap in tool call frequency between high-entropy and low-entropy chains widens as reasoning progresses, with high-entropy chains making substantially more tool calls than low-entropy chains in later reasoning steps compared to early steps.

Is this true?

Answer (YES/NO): YES